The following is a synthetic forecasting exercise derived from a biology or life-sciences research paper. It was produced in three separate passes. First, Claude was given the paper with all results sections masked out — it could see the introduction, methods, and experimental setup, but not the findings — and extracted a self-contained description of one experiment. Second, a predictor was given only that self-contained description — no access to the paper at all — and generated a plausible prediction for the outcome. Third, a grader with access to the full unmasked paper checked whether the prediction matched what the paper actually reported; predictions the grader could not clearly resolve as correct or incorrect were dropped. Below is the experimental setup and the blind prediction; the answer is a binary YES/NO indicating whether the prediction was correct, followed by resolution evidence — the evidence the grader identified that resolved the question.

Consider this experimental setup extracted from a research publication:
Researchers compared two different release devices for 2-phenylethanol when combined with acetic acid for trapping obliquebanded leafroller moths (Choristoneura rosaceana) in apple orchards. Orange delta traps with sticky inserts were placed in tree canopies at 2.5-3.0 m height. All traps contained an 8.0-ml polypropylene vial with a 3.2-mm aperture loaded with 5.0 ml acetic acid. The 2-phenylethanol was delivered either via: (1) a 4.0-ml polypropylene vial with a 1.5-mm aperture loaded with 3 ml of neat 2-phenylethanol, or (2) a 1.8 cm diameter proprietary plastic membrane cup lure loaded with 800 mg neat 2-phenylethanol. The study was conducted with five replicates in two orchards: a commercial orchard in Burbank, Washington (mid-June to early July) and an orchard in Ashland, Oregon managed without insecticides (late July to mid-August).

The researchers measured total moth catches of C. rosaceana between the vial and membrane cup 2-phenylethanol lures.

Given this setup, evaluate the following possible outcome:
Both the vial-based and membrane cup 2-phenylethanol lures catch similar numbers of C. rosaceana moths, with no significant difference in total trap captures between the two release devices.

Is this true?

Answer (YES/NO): YES